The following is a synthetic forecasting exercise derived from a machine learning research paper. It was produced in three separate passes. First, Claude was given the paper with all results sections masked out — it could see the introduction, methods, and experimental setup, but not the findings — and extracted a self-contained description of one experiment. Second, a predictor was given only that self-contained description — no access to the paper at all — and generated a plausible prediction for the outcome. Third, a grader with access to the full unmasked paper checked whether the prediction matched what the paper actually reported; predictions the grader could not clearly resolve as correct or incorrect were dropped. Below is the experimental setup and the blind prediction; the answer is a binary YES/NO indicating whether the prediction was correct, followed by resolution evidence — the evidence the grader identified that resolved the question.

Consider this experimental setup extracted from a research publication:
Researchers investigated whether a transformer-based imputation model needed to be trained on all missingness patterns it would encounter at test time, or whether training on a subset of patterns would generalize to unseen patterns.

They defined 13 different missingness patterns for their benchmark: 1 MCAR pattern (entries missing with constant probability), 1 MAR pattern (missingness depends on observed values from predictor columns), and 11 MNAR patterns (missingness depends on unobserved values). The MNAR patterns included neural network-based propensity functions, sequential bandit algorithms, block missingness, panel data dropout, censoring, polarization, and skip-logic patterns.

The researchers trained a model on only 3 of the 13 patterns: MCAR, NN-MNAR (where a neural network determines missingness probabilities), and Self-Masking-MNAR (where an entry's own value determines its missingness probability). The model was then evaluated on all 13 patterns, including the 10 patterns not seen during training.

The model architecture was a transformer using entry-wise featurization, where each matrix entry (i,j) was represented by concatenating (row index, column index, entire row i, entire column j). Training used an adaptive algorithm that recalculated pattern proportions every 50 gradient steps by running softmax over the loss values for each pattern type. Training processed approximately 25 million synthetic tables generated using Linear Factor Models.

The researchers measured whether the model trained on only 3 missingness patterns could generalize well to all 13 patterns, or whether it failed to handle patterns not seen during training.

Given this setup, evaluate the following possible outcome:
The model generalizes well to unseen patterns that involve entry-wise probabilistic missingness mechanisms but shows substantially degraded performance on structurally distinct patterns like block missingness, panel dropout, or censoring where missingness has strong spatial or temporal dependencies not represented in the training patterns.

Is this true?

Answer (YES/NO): NO